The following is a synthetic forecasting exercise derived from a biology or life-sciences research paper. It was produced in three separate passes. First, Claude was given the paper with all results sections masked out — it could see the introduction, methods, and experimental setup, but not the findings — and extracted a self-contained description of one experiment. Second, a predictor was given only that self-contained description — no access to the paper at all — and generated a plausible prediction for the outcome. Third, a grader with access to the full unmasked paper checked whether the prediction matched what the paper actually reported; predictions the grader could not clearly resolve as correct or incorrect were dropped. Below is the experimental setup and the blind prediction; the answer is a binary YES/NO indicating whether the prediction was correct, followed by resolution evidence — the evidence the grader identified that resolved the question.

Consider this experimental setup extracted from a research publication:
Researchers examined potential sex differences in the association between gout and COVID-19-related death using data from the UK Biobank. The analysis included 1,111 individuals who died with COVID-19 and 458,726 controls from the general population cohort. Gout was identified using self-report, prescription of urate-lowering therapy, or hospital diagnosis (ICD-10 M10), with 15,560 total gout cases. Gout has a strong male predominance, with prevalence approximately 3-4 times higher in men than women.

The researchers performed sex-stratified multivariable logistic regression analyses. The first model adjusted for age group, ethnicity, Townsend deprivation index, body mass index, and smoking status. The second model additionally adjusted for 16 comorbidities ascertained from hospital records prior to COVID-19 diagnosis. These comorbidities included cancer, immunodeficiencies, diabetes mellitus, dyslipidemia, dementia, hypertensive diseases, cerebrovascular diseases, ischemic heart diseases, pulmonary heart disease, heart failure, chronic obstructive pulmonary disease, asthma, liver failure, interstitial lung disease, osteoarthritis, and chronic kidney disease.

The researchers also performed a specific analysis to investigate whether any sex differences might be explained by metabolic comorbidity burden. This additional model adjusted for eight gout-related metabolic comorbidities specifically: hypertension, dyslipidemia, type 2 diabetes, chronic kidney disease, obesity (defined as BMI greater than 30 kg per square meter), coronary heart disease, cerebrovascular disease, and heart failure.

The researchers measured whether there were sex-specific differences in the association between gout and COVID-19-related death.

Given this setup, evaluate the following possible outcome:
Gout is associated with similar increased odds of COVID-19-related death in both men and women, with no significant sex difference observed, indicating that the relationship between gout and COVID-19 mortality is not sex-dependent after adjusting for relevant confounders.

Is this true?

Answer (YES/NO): NO